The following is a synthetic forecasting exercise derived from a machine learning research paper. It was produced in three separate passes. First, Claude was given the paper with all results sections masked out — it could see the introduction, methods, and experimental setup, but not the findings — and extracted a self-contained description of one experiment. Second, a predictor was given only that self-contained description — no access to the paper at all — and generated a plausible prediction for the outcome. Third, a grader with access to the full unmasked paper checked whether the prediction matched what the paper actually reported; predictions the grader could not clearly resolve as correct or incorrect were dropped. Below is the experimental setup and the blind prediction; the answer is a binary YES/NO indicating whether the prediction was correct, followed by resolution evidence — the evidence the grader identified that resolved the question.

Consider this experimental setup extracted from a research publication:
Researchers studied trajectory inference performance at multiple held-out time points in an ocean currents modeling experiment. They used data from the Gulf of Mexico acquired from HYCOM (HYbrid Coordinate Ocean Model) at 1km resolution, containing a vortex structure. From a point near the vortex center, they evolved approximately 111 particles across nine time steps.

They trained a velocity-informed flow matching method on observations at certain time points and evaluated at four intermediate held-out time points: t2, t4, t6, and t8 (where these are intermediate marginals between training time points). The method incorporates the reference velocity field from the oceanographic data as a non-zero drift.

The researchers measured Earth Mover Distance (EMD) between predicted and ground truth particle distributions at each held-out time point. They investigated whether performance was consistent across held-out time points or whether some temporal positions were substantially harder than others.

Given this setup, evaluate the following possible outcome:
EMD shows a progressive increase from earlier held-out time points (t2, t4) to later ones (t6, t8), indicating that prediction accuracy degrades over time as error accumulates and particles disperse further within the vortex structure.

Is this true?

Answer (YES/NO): NO